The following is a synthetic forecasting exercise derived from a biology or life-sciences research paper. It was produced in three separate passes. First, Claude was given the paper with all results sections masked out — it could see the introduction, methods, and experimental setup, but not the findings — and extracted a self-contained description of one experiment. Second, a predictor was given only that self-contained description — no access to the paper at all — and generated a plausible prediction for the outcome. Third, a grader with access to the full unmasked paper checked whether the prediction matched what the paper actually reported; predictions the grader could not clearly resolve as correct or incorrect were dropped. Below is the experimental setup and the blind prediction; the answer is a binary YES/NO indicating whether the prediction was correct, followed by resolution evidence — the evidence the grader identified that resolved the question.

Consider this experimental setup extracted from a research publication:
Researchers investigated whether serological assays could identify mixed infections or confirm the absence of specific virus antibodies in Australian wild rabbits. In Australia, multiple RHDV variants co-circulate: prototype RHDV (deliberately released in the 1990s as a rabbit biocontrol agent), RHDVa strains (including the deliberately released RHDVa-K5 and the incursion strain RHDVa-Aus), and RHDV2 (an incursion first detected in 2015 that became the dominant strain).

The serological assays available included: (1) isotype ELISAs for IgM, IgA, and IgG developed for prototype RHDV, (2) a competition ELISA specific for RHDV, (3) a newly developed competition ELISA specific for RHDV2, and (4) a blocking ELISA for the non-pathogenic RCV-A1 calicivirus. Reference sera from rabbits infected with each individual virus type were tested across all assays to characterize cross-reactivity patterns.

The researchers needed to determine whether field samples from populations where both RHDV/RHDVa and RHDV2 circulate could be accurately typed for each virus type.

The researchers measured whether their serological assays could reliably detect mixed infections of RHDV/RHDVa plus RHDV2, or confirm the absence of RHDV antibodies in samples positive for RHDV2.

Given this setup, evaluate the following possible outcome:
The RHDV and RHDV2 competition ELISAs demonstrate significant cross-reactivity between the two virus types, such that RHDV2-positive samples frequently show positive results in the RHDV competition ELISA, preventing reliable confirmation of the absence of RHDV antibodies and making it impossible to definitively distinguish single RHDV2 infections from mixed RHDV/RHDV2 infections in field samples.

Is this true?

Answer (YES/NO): YES